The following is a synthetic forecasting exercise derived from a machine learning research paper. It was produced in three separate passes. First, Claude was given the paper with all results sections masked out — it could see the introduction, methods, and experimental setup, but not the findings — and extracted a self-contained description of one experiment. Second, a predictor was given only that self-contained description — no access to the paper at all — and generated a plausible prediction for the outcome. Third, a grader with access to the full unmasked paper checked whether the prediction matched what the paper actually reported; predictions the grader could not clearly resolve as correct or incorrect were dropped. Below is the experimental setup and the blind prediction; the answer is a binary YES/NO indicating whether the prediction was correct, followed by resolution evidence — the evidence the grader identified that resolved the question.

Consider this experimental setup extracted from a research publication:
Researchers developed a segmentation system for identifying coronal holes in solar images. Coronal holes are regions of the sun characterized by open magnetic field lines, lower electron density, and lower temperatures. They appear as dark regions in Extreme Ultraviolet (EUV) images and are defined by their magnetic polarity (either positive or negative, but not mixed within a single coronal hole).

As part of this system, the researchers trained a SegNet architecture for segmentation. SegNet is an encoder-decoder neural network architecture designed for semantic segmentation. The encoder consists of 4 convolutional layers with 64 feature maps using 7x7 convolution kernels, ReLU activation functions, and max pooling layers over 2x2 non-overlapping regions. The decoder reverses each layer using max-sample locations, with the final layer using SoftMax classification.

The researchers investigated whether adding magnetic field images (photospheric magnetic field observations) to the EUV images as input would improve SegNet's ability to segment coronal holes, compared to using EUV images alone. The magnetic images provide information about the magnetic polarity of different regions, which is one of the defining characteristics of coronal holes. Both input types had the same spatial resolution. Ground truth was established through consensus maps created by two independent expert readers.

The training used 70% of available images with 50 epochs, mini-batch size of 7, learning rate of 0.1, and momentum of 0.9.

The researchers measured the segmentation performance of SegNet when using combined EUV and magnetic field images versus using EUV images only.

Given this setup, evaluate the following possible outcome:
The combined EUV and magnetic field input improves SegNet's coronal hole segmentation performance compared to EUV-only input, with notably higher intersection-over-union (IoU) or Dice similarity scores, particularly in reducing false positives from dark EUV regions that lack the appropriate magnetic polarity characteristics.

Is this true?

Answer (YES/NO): NO